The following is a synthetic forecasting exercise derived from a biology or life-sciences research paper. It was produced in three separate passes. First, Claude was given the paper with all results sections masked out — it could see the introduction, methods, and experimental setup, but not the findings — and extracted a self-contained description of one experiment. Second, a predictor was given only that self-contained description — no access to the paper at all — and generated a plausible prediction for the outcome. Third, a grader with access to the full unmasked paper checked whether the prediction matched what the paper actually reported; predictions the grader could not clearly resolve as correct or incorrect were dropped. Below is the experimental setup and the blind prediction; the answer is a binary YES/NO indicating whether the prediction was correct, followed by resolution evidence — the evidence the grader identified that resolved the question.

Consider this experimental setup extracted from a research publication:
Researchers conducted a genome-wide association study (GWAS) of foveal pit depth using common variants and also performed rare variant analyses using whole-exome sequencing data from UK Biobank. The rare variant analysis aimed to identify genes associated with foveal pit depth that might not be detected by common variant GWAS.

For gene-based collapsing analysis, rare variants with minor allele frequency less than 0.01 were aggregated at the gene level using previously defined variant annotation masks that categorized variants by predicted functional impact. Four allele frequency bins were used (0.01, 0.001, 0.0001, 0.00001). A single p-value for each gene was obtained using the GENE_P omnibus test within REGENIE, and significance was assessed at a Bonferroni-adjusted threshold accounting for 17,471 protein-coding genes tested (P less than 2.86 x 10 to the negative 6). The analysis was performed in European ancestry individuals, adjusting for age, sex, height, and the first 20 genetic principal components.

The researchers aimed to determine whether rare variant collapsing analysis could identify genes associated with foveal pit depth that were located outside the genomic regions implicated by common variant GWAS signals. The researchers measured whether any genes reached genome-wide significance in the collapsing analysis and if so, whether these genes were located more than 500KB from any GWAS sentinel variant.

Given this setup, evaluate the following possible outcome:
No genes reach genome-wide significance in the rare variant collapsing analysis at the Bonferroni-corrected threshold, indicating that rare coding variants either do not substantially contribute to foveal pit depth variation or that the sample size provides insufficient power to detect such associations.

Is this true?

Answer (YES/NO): NO